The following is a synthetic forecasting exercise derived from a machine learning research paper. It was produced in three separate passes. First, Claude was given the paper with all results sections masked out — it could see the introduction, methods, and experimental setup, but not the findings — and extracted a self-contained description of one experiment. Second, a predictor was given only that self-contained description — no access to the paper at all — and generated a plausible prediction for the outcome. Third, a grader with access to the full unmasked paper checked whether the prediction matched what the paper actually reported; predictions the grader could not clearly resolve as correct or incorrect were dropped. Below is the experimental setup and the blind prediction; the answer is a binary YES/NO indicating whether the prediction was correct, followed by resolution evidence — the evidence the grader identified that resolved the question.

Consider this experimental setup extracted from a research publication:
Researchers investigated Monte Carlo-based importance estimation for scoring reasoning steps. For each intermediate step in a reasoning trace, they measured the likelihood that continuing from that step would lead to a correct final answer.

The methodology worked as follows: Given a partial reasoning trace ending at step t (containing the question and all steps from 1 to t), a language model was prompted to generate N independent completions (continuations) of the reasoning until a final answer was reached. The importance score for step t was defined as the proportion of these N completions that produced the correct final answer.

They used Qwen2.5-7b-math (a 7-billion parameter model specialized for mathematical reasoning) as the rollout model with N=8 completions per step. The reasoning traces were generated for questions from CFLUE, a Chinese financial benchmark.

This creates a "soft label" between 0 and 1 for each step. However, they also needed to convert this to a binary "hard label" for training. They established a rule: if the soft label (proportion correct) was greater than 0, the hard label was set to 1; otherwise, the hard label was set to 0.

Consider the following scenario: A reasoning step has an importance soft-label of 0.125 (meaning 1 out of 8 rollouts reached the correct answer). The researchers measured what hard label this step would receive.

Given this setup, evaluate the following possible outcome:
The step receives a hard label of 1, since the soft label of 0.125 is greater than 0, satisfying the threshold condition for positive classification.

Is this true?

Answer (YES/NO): YES